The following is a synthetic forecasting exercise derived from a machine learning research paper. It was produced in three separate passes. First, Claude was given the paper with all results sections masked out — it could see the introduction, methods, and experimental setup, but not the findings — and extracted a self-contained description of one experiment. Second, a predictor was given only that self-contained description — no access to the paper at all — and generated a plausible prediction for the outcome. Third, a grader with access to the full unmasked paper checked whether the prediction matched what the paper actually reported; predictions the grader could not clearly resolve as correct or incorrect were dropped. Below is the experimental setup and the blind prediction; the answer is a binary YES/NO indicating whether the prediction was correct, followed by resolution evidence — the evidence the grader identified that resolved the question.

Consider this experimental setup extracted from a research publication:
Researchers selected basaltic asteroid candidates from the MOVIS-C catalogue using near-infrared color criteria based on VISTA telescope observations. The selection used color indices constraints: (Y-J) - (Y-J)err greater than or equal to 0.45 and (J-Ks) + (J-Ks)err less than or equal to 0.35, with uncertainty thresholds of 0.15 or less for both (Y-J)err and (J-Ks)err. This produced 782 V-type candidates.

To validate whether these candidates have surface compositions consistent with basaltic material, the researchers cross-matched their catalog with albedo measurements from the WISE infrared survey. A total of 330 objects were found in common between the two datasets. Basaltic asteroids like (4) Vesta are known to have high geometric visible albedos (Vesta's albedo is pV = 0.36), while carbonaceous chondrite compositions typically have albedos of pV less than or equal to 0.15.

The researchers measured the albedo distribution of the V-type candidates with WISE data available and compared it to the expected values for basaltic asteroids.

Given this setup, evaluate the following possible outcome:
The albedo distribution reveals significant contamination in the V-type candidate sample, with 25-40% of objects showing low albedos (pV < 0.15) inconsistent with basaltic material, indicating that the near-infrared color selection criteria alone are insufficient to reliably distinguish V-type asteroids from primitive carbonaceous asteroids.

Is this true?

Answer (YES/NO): NO